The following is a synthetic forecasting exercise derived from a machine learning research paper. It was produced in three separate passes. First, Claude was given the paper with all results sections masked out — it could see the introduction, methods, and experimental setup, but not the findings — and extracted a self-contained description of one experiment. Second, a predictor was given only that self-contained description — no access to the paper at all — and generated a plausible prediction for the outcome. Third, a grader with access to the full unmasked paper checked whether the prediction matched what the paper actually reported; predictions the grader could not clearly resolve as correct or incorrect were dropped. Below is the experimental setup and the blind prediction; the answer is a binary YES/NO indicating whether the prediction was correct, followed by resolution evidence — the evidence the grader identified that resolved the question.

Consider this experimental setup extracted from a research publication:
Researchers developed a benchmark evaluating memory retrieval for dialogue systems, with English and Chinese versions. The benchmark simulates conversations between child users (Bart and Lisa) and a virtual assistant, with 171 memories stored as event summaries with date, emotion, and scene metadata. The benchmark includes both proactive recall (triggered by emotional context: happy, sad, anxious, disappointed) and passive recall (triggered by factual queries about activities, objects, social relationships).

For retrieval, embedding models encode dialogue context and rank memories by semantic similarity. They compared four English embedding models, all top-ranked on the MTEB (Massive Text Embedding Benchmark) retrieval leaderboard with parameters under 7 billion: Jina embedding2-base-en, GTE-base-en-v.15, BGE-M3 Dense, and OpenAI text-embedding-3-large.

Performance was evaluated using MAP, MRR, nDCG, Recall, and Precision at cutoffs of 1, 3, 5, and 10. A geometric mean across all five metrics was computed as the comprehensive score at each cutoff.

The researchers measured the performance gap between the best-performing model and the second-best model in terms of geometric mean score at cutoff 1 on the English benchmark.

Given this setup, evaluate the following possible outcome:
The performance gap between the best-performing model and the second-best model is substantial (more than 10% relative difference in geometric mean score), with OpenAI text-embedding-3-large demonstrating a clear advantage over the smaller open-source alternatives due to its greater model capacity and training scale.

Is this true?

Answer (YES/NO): YES